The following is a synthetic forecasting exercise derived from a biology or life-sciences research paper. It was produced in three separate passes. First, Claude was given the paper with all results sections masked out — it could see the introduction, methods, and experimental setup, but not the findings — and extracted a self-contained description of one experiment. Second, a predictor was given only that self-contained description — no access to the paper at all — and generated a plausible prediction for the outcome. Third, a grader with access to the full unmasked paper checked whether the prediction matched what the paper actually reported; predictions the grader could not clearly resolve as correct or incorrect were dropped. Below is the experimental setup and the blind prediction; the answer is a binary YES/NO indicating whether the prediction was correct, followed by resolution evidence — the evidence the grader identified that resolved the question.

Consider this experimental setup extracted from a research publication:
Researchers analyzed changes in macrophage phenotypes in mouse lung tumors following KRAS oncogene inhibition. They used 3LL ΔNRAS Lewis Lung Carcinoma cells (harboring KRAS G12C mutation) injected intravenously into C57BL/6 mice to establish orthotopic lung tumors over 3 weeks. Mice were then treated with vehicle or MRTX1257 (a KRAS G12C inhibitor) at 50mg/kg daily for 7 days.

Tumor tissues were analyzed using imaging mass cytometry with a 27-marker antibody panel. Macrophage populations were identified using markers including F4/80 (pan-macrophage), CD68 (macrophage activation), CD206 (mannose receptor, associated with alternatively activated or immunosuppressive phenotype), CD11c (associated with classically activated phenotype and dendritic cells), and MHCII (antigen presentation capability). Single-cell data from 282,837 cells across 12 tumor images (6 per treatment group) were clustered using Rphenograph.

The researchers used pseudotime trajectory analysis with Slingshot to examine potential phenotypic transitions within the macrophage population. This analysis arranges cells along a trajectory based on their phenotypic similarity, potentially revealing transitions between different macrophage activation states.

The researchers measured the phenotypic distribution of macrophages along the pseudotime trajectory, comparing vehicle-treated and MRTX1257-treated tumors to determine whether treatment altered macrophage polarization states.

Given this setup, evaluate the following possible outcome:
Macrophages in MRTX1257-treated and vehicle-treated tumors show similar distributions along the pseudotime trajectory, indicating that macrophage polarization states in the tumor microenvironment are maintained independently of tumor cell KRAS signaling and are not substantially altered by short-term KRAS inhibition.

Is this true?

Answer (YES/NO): NO